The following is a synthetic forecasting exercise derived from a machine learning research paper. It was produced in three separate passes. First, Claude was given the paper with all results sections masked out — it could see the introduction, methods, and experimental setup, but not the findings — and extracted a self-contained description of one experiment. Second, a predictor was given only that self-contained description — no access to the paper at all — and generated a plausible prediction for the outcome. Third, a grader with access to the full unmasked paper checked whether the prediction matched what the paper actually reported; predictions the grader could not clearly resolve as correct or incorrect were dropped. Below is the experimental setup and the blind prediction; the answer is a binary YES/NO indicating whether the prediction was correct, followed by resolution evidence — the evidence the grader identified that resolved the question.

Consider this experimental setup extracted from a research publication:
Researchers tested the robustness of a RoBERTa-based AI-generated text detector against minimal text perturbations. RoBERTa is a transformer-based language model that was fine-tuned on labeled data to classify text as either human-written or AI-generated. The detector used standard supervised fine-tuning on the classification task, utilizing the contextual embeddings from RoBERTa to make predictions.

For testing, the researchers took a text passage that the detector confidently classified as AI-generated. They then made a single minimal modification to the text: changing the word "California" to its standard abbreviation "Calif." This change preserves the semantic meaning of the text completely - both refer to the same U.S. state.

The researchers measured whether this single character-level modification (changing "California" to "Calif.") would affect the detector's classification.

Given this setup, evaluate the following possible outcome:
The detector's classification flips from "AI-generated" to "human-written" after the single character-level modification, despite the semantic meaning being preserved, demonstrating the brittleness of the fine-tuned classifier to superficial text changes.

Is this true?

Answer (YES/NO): YES